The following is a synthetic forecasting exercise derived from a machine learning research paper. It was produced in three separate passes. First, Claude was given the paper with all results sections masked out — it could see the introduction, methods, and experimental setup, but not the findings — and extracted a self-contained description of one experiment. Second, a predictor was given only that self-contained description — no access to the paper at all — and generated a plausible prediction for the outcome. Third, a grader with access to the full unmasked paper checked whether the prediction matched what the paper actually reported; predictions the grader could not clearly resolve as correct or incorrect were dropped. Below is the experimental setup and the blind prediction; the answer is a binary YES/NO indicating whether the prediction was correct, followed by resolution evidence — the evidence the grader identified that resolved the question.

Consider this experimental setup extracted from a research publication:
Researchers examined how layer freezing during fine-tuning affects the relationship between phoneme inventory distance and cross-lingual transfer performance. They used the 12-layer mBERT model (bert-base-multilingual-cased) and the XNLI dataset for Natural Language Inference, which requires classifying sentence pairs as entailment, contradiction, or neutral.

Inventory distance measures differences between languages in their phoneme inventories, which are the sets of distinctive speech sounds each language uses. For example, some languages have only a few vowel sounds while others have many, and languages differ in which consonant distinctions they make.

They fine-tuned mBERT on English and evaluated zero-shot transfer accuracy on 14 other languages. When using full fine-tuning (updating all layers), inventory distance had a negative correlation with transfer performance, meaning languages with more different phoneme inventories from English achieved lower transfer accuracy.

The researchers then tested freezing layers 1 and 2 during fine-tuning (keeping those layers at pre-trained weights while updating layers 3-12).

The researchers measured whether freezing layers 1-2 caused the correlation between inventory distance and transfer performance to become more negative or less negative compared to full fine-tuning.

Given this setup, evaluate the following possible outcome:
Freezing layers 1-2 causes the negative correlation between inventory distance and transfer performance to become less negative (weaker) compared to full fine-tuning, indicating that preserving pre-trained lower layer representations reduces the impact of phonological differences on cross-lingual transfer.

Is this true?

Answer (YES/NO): YES